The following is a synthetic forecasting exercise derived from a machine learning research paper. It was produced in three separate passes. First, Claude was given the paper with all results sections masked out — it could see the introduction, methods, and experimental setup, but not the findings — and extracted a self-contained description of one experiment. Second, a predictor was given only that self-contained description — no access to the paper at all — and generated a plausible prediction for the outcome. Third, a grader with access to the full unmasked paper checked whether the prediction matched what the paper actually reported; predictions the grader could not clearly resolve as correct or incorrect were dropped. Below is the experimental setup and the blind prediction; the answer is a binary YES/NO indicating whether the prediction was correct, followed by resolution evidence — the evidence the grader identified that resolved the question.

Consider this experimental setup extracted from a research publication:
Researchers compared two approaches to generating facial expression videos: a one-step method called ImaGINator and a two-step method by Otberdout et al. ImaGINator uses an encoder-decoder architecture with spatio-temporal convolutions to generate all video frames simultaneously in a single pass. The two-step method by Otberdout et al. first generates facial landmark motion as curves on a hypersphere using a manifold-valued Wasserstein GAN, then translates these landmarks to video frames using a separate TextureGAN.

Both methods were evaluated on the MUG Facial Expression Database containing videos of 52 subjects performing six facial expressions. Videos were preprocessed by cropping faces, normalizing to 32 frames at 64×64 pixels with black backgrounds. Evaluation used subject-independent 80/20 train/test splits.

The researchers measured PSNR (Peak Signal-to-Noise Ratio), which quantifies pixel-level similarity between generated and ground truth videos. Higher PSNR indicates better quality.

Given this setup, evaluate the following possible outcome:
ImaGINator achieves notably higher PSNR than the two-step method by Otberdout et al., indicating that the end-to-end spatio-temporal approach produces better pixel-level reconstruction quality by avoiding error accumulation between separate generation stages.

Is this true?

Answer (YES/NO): NO